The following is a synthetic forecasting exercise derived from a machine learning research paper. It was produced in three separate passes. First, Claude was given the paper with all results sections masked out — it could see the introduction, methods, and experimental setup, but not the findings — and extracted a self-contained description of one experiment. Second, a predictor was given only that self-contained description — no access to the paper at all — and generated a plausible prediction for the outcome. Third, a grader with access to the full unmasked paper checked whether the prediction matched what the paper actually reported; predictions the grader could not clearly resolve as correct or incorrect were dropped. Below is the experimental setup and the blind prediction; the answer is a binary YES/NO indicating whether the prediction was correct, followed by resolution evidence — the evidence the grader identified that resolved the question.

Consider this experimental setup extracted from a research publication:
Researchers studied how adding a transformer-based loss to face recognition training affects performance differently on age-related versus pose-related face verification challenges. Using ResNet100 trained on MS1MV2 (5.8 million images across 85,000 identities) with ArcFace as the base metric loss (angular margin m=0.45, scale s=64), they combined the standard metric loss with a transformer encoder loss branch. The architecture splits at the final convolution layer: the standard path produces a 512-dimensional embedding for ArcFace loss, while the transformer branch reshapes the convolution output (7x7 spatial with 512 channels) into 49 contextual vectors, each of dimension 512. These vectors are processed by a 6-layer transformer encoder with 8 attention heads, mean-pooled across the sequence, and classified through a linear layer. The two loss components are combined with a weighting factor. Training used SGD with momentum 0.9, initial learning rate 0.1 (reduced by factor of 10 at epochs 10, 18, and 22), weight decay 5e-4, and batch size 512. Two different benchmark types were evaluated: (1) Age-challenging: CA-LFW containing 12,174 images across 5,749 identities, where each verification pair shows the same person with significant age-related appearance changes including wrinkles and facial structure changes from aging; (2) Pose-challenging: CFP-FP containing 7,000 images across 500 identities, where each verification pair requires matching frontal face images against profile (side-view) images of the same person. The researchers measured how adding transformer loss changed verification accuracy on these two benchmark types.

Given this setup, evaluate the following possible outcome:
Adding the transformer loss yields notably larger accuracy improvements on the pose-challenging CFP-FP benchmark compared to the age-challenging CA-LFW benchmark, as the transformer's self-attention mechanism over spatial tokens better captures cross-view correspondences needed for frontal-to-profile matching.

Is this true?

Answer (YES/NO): NO